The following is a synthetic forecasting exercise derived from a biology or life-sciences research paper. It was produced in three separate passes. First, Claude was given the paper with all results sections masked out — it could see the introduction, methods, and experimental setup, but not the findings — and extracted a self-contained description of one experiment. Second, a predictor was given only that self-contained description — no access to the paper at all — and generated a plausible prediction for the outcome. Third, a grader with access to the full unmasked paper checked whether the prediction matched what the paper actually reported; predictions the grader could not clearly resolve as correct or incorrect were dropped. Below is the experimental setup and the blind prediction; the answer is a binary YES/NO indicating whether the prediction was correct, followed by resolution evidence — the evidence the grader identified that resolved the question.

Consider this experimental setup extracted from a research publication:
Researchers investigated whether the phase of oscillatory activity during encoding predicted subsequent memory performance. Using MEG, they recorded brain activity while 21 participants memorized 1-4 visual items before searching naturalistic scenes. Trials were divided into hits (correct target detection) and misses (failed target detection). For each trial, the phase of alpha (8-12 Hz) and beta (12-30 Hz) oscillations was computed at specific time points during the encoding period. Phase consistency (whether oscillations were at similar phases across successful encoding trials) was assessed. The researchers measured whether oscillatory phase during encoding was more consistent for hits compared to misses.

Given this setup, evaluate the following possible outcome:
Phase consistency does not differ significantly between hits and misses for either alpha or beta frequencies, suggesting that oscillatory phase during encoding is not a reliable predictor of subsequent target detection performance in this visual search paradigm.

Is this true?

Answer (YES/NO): YES